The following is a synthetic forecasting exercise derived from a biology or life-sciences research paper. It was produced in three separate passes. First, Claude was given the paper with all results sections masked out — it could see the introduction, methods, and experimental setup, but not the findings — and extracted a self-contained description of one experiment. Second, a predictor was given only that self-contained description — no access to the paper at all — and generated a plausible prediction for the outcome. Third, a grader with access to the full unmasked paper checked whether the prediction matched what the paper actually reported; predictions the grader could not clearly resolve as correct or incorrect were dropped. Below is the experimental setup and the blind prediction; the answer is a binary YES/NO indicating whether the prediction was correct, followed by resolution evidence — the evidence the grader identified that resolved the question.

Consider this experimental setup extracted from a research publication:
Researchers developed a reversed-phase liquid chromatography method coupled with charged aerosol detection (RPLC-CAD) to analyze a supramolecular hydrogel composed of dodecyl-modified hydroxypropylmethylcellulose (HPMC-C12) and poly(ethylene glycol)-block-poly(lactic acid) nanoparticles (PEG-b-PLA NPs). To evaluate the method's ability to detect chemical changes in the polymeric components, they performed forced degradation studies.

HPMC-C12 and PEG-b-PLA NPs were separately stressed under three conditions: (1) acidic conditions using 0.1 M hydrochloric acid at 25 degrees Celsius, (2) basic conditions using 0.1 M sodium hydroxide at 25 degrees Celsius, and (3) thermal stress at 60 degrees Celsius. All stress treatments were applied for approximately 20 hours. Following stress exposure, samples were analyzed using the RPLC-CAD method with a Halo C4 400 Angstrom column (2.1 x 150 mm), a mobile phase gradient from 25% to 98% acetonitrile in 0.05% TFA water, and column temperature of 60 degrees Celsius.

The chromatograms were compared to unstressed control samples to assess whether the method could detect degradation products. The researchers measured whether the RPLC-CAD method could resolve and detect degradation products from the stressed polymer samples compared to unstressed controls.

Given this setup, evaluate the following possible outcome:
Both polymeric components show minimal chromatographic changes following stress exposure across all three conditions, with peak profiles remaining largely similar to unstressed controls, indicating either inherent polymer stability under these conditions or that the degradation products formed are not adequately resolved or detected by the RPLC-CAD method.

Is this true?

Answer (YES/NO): NO